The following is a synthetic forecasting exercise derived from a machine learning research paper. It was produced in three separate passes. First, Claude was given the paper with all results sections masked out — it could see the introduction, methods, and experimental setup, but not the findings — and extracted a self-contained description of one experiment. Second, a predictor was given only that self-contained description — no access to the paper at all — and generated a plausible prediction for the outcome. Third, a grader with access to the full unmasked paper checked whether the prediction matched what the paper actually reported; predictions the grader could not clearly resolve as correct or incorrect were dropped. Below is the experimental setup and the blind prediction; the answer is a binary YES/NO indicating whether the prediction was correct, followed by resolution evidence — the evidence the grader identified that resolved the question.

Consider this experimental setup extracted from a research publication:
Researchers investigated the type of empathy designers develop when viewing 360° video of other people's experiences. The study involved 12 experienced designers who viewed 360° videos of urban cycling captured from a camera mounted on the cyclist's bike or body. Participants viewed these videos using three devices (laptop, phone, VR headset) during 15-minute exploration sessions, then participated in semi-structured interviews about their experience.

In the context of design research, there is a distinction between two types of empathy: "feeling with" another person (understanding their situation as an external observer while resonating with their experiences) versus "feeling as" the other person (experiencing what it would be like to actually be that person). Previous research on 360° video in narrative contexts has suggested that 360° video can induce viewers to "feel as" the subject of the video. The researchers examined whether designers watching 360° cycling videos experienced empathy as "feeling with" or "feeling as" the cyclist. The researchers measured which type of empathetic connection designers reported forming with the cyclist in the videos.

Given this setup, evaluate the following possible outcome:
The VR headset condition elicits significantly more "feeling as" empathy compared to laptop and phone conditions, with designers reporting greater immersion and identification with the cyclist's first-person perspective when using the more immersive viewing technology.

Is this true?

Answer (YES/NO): NO